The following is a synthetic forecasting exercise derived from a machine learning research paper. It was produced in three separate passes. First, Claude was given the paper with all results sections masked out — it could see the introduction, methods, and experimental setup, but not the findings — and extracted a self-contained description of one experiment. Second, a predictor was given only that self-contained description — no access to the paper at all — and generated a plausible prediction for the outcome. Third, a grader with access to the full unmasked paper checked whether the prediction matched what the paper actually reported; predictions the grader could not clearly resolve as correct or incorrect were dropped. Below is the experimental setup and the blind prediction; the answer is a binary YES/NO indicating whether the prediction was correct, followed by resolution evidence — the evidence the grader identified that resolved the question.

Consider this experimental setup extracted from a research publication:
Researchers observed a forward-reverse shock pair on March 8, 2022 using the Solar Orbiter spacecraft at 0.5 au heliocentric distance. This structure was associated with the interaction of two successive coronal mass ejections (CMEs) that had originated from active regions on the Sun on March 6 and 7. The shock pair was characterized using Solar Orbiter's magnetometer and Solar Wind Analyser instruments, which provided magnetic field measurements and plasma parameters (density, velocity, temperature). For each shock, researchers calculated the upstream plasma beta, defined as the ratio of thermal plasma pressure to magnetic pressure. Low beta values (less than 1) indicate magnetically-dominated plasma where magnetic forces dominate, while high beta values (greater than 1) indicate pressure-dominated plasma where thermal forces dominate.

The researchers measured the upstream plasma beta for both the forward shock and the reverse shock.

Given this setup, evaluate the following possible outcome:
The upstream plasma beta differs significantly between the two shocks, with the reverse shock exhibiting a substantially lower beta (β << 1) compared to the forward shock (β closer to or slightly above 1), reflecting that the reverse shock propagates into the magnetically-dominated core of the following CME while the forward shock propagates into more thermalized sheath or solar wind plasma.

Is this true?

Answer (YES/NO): NO